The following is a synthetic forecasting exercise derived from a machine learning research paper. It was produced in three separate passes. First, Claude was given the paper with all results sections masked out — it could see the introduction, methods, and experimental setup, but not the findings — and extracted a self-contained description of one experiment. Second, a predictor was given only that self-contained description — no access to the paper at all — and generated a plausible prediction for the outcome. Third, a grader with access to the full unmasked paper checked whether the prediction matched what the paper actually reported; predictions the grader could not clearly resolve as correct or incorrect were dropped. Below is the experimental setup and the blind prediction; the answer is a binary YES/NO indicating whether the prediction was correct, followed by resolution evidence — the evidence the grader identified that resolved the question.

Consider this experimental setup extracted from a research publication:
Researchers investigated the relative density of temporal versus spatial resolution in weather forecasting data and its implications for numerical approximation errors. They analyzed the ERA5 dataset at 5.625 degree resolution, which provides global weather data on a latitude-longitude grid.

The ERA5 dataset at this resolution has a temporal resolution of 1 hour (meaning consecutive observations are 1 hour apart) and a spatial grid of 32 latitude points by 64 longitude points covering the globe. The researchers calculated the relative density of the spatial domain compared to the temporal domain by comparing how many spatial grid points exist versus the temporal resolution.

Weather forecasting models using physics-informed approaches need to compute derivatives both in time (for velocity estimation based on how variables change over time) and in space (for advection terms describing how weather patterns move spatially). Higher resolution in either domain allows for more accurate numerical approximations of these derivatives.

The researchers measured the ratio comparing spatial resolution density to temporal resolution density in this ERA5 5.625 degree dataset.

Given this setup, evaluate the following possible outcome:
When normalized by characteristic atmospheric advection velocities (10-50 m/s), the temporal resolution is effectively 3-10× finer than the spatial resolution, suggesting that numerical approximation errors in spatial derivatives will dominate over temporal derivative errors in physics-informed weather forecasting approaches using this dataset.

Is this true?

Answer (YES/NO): NO